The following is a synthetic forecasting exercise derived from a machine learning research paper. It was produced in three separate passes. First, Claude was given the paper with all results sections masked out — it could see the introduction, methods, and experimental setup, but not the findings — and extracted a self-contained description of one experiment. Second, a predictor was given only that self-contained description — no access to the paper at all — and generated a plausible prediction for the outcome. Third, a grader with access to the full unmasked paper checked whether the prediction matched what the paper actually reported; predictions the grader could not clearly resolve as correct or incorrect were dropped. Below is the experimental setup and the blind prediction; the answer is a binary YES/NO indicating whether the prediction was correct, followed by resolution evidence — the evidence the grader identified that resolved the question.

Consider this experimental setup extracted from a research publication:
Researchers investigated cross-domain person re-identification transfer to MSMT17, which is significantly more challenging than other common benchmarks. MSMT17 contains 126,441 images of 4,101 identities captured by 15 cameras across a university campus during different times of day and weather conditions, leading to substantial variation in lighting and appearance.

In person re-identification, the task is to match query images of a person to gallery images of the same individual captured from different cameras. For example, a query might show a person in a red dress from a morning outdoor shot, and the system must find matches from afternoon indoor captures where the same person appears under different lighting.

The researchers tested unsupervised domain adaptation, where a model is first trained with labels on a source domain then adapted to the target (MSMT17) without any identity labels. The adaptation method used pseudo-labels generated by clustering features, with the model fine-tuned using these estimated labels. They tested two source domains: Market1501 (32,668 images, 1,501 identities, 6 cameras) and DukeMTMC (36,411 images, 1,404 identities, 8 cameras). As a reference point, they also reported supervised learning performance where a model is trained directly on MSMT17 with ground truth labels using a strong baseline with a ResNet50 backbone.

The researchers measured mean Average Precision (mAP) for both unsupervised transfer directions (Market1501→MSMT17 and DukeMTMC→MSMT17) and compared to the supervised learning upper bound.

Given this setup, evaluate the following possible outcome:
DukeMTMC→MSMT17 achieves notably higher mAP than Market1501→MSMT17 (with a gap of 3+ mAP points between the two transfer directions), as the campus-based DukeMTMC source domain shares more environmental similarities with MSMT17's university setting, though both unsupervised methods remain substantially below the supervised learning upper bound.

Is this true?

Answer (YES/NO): NO